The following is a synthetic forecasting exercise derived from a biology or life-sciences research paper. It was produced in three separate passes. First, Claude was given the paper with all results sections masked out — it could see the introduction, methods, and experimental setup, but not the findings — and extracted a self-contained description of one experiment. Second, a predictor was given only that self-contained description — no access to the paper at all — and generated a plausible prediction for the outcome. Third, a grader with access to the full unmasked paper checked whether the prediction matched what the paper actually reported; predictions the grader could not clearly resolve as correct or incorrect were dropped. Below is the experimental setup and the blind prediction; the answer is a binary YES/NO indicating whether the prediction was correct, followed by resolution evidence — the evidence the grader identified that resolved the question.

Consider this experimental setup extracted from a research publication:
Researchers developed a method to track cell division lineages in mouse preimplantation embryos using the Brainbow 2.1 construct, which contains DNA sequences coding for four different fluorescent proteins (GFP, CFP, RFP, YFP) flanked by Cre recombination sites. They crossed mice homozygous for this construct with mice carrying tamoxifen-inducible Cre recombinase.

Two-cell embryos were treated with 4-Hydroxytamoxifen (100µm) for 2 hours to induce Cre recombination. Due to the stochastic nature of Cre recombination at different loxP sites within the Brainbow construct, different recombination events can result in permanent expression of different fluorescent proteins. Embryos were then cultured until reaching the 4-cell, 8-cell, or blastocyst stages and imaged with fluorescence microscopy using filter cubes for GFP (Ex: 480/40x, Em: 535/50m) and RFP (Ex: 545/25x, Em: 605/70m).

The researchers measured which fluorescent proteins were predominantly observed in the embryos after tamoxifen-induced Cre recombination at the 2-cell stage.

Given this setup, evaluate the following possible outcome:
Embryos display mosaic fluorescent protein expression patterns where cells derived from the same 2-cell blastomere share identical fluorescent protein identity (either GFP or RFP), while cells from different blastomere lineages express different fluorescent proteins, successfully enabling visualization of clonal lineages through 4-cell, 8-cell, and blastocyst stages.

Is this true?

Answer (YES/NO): YES